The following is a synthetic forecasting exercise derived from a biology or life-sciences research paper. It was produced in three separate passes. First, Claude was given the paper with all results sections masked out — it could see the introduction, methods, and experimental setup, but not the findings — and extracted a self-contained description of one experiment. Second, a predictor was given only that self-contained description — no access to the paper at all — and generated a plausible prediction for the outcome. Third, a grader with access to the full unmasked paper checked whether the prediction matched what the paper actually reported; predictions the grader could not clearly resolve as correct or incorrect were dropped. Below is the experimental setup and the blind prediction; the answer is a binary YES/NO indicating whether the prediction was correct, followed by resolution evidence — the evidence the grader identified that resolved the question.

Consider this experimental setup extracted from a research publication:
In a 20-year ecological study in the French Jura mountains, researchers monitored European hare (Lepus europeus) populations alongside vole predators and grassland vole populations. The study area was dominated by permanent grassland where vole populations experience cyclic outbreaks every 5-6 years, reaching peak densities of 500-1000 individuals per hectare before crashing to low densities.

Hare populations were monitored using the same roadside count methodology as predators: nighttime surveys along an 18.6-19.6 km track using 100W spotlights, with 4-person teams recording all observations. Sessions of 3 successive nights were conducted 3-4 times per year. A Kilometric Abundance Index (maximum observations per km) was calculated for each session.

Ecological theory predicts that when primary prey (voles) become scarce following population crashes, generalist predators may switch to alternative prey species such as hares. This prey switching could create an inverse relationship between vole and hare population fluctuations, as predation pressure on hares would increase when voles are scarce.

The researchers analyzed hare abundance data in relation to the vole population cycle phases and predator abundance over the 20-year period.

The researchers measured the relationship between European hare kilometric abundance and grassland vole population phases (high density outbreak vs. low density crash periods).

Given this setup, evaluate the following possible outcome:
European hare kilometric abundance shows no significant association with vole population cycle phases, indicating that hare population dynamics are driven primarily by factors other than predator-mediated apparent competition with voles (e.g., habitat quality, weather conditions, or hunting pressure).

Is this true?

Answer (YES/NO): NO